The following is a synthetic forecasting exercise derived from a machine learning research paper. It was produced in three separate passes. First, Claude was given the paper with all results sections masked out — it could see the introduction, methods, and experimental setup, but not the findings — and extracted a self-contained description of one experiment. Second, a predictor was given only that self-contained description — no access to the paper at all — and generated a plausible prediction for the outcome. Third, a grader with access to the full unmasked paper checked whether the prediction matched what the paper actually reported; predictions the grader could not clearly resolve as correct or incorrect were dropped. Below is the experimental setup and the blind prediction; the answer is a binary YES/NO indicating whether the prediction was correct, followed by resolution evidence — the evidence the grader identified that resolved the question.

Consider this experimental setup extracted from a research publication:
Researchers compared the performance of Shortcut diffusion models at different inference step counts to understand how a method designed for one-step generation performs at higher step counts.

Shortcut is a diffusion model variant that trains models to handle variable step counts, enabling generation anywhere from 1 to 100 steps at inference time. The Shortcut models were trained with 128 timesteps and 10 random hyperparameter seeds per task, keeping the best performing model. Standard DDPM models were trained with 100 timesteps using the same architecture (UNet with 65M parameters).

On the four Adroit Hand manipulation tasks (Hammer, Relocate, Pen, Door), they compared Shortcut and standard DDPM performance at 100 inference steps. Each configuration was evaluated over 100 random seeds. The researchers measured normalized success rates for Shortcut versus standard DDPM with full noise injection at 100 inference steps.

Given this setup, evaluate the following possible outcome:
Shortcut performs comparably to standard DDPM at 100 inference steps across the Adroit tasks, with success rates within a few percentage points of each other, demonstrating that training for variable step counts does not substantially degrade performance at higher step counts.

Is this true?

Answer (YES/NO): NO